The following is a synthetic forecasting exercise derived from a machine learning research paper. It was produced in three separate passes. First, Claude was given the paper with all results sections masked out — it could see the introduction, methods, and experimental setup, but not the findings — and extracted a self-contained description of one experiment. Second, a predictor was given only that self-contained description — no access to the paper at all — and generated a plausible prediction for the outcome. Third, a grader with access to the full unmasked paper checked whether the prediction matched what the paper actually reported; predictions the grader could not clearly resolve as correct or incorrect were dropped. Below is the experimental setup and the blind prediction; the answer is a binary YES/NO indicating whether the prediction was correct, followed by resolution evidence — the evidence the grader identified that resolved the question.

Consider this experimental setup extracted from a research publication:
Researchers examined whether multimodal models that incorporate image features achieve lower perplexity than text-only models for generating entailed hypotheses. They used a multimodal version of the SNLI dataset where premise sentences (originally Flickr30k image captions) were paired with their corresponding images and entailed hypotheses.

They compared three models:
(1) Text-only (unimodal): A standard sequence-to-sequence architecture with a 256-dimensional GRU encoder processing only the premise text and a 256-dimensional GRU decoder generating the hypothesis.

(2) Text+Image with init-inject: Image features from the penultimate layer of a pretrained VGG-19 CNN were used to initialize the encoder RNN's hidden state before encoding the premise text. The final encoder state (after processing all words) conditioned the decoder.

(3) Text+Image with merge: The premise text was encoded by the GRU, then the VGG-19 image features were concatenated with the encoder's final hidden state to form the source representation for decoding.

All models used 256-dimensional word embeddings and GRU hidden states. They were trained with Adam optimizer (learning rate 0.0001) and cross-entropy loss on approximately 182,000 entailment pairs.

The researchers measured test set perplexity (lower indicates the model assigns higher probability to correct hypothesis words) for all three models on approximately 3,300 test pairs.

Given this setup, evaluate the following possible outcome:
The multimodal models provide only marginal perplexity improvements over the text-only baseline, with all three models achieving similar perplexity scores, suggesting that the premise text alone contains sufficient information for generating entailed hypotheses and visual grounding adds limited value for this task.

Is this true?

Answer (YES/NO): NO